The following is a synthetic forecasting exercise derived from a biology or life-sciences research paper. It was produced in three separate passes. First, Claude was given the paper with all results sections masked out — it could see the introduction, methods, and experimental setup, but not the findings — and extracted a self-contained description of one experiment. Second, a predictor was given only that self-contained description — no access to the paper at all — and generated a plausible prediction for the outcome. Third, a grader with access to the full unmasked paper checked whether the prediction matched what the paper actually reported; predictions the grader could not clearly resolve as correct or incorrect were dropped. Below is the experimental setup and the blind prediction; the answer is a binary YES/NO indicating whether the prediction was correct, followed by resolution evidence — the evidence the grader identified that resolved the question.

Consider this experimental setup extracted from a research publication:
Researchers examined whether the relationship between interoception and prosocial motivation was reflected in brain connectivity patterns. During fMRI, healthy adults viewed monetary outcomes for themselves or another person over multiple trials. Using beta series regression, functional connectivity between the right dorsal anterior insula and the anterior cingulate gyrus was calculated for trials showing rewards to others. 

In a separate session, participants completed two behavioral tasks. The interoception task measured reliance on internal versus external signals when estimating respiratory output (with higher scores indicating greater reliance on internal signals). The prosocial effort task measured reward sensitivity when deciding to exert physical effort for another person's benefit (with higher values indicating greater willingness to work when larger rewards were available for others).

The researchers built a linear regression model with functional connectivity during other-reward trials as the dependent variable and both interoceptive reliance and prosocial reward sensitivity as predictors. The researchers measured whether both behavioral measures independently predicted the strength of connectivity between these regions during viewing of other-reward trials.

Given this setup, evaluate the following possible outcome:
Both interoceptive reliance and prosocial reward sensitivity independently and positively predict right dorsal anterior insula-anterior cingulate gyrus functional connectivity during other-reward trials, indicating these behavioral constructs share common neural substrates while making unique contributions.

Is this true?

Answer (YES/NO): NO